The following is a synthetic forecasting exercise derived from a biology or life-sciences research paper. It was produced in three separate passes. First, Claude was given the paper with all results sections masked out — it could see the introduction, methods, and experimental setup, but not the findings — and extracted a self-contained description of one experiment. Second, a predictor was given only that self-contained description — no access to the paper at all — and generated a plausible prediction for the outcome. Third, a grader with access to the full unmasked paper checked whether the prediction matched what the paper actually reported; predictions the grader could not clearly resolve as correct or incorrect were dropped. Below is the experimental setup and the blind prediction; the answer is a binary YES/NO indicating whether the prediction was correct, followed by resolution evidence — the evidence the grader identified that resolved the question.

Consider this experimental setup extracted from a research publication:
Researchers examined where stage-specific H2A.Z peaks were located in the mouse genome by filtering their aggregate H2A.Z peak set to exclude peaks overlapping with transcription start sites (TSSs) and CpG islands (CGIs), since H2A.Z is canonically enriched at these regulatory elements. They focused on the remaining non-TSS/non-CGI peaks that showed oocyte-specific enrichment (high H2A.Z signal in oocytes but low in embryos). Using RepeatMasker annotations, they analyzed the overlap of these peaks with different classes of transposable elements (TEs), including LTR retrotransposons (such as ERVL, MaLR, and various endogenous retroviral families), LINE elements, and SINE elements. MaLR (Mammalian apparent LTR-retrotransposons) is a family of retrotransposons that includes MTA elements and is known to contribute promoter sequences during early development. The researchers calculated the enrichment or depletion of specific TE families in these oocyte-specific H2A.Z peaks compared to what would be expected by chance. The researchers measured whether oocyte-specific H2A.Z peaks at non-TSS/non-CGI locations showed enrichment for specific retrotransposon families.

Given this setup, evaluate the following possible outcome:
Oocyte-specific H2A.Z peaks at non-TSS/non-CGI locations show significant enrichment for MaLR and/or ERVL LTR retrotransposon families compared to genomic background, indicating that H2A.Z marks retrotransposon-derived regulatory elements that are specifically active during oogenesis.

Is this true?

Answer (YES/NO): YES